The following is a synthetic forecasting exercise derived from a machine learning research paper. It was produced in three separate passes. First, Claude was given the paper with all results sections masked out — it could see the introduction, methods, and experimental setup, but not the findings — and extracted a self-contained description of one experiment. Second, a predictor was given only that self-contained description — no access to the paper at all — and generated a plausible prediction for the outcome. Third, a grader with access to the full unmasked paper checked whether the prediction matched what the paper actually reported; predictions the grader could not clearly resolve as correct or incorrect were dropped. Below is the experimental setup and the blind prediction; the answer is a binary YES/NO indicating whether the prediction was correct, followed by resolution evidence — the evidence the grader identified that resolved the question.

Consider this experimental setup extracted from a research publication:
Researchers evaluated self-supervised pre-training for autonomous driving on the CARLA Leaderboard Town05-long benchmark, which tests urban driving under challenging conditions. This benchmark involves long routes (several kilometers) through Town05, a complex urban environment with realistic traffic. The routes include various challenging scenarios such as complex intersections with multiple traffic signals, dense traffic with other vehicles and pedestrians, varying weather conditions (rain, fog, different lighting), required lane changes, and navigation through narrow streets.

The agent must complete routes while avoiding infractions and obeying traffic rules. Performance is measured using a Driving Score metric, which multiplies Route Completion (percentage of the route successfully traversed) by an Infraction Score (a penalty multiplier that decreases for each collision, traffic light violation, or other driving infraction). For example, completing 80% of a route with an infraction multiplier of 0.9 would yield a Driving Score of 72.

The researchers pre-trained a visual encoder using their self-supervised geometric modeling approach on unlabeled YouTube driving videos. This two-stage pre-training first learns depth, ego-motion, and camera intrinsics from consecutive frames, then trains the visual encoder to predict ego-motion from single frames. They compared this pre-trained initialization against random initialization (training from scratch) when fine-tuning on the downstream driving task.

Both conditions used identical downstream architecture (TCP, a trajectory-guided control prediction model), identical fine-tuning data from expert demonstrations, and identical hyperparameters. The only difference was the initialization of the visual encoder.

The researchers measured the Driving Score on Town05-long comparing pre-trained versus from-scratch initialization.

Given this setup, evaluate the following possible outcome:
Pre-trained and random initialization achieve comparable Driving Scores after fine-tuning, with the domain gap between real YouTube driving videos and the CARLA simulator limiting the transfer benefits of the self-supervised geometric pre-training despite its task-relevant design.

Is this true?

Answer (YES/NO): NO